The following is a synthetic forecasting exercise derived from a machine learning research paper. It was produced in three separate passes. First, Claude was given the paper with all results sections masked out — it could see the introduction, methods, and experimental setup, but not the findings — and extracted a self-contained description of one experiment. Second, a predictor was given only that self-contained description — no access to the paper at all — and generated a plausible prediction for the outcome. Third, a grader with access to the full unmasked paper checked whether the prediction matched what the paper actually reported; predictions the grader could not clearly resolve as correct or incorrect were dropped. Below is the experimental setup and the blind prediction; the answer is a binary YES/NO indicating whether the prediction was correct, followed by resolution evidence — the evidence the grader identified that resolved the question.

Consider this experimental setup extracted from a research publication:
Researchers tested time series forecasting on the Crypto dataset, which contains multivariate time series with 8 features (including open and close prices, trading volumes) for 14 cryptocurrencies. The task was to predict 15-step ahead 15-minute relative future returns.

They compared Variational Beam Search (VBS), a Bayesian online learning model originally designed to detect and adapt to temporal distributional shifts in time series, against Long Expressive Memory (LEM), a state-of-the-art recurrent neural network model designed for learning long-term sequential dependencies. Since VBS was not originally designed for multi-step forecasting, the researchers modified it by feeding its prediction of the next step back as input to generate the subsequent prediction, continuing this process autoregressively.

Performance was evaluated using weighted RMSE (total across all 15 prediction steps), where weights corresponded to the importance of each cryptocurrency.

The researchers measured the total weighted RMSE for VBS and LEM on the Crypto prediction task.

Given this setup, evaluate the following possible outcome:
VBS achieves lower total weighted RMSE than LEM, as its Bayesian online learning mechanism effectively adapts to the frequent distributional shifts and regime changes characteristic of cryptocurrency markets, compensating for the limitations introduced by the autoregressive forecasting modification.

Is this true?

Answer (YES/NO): NO